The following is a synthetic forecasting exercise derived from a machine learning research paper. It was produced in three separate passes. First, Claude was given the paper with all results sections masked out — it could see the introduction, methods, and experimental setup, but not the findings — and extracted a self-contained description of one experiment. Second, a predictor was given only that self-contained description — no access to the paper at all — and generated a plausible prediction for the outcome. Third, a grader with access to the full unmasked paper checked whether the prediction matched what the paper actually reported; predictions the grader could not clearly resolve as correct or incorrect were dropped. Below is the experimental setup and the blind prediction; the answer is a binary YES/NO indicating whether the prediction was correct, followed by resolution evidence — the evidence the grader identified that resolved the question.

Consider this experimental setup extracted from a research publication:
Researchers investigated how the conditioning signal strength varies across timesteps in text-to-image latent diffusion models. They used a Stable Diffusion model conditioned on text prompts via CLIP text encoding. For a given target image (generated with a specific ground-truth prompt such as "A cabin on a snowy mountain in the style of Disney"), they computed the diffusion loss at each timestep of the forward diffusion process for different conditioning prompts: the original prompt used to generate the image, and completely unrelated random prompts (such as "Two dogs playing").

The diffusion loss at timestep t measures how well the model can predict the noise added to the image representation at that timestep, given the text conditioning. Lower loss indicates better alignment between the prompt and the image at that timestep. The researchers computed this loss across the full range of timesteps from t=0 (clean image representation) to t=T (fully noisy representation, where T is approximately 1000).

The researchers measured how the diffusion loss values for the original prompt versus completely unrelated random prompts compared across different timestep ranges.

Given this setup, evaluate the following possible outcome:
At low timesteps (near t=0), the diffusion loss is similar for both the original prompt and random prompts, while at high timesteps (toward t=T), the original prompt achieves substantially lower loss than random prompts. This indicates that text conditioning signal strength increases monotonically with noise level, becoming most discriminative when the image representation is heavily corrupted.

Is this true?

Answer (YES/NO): YES